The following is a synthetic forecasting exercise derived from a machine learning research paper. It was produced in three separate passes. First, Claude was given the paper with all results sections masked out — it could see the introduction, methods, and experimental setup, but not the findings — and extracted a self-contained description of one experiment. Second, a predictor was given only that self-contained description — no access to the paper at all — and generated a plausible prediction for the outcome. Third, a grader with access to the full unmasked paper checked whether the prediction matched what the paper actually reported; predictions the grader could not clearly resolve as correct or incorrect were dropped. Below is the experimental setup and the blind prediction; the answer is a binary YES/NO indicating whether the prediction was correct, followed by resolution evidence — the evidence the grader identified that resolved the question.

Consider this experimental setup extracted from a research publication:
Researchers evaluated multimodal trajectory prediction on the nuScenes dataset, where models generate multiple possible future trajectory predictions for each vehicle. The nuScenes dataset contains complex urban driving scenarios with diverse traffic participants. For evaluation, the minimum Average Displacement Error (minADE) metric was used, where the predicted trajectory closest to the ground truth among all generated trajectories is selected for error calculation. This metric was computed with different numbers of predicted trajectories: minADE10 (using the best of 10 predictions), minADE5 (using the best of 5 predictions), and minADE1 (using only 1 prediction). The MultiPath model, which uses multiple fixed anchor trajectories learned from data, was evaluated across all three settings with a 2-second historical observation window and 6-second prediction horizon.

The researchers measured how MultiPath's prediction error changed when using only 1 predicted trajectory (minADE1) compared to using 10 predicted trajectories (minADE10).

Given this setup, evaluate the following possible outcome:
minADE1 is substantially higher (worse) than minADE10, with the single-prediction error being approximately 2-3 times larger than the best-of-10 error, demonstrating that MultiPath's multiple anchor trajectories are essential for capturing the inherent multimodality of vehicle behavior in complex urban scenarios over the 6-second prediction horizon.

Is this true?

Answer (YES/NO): YES